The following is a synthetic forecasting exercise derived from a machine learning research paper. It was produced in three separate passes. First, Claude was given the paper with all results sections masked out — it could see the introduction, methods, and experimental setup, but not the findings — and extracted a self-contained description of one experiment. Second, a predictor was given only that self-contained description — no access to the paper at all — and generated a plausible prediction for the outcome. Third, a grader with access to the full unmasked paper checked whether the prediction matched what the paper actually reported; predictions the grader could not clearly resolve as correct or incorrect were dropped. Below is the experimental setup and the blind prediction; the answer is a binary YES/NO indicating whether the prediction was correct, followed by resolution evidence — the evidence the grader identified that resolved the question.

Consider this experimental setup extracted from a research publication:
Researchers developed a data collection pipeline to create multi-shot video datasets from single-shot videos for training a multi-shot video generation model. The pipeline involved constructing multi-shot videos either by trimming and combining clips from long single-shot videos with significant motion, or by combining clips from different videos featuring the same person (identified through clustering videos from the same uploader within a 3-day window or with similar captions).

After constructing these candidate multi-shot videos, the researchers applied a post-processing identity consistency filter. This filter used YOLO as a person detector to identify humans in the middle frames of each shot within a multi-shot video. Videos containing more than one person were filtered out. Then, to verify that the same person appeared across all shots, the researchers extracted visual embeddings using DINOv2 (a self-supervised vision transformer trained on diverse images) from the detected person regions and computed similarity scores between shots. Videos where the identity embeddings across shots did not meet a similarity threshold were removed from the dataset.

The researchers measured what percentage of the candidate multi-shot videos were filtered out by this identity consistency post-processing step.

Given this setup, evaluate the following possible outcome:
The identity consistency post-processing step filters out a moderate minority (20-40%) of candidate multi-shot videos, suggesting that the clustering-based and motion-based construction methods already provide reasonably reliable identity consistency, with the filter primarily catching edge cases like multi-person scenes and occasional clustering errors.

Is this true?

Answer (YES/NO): YES